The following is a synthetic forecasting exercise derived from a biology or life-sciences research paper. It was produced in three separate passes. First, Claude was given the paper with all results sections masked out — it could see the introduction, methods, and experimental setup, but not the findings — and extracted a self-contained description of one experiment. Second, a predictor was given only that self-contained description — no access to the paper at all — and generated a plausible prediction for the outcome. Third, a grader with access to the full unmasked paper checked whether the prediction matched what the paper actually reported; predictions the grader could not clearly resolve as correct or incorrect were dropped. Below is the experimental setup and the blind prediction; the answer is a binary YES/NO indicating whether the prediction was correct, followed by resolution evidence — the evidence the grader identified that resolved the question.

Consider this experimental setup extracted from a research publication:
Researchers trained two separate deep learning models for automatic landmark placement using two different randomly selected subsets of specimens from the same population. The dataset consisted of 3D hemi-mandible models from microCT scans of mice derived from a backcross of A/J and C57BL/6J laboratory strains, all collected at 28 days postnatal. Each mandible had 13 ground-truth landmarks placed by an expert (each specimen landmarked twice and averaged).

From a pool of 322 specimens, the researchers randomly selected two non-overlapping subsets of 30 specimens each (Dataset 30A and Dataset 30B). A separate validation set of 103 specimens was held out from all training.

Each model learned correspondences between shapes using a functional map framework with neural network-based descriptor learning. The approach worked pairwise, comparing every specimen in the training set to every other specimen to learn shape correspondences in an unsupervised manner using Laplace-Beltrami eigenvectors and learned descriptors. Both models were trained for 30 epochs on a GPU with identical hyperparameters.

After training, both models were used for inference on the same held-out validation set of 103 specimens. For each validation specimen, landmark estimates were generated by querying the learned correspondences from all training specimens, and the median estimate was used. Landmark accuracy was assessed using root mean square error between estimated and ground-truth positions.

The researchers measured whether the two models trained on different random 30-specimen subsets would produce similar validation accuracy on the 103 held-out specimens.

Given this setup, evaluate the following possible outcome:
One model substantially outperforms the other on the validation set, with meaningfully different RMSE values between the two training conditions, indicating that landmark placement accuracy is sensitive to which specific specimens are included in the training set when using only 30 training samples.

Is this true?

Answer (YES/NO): NO